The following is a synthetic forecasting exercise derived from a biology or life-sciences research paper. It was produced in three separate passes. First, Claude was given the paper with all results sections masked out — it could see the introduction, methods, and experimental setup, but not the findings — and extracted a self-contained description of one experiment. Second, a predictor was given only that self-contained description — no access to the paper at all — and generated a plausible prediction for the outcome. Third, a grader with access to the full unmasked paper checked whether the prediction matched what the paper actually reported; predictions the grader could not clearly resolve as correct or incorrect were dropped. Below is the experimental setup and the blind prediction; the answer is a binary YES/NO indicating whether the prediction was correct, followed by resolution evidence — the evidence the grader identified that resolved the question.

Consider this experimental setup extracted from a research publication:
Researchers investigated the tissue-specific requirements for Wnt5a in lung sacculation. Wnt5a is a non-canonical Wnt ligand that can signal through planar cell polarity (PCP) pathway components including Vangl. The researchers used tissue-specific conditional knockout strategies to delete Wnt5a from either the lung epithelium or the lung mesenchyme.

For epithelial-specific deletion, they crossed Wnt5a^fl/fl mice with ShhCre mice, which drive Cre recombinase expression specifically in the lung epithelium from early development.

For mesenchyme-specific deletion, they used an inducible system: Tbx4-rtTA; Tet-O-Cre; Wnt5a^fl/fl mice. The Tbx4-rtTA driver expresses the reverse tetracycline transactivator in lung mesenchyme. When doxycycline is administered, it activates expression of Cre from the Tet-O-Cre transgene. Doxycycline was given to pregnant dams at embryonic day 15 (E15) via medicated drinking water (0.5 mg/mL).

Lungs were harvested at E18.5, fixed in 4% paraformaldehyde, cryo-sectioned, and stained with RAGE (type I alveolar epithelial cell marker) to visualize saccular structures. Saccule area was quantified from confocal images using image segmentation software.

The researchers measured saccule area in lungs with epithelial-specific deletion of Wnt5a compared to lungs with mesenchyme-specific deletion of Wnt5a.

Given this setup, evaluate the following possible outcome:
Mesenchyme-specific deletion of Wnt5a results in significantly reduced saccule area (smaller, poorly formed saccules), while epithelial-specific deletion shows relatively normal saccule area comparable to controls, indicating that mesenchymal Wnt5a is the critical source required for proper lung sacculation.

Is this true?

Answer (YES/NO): YES